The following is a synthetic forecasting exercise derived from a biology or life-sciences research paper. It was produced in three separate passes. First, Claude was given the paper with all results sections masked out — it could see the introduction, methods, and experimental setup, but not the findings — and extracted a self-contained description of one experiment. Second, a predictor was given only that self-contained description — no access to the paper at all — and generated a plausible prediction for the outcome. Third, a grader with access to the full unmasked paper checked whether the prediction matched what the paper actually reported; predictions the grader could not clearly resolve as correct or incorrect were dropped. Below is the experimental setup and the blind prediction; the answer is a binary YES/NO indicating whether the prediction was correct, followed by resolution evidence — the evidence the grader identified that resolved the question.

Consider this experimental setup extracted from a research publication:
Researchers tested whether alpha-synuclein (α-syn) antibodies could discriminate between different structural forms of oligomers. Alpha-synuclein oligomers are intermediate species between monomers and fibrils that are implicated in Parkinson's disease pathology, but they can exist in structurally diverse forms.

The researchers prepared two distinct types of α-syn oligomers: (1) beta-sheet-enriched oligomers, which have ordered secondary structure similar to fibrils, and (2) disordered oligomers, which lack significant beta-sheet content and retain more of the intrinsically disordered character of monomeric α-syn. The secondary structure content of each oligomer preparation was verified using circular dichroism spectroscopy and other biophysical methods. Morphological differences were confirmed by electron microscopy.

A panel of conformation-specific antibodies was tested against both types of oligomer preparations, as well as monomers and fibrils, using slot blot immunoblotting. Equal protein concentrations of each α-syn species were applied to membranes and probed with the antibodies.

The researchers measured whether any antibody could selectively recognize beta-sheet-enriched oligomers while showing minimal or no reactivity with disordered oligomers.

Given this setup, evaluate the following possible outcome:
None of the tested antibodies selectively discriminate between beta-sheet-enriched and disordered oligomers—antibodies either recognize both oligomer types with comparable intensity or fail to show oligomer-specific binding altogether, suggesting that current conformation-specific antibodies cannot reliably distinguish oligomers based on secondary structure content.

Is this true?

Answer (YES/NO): NO